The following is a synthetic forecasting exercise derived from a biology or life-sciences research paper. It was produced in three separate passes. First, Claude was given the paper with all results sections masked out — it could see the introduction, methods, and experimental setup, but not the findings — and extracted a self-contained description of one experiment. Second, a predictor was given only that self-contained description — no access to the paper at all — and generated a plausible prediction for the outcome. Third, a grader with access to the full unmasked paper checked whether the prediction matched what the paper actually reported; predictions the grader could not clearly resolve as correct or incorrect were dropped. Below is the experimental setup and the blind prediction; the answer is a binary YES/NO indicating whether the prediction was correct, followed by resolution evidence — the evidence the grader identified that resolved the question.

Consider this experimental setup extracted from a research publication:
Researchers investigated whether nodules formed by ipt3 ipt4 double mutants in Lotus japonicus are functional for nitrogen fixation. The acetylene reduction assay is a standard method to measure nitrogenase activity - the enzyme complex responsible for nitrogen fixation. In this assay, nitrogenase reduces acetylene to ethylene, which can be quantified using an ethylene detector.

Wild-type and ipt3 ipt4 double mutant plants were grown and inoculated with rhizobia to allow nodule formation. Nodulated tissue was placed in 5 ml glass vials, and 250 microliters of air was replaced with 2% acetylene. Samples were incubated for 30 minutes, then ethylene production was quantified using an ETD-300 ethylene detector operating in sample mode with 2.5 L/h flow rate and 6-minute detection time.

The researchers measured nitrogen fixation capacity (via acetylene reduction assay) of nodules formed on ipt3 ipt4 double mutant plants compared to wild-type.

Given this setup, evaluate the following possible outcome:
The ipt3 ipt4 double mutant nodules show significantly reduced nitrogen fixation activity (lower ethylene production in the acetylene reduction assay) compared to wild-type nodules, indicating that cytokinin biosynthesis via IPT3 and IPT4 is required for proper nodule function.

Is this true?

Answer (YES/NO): NO